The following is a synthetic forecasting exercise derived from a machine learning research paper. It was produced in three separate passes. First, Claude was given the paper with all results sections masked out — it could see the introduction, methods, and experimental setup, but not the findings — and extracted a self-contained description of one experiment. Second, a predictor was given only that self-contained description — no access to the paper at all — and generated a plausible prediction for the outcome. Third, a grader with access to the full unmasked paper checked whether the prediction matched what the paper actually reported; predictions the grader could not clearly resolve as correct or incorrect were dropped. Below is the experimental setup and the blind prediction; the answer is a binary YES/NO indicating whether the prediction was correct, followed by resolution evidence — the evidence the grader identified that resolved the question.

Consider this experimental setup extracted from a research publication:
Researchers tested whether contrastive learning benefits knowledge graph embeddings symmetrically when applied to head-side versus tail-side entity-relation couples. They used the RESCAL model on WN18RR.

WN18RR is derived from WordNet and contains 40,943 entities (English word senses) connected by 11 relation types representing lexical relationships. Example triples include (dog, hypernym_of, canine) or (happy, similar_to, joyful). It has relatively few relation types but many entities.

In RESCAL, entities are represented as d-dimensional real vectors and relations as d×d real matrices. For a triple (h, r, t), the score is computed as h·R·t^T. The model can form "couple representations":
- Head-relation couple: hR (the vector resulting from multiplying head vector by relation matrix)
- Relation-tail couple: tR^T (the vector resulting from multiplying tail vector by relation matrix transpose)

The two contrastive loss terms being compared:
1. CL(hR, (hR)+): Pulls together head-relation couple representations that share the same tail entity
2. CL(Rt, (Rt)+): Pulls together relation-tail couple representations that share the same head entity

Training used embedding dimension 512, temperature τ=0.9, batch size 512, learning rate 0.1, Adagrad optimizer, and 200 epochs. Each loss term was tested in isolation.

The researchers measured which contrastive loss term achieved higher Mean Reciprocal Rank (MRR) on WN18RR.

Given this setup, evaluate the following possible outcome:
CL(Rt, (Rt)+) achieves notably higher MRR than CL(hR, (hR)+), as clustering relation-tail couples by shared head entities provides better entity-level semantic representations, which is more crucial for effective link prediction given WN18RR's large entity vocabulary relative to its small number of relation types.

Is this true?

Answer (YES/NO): NO